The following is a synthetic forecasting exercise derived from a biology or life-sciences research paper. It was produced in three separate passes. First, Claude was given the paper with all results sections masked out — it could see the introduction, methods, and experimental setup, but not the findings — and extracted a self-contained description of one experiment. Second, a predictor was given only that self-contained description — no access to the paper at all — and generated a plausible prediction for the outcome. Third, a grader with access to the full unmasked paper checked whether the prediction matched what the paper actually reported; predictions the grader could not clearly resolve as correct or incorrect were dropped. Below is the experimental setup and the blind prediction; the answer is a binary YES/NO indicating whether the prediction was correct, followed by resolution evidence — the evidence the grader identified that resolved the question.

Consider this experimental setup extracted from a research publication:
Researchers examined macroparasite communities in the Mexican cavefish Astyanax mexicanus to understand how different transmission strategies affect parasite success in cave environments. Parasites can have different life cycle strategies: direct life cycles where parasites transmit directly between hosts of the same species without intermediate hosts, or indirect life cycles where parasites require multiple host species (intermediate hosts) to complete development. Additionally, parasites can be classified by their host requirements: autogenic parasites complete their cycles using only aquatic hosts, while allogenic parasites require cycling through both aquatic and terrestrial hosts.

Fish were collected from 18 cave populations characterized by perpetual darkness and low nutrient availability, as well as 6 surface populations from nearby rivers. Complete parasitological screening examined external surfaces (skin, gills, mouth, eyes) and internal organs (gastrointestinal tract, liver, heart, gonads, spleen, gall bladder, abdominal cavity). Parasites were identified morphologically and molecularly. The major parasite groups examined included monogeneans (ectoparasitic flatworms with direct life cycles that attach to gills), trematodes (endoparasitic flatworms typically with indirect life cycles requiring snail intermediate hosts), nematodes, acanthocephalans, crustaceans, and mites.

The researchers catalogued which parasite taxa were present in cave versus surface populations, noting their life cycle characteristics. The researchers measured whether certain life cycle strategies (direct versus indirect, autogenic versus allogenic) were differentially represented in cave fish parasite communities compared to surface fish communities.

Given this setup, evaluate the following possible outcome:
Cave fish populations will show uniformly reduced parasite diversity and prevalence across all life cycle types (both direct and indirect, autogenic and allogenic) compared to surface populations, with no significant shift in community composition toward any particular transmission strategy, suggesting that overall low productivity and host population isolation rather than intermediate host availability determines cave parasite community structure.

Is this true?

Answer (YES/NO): NO